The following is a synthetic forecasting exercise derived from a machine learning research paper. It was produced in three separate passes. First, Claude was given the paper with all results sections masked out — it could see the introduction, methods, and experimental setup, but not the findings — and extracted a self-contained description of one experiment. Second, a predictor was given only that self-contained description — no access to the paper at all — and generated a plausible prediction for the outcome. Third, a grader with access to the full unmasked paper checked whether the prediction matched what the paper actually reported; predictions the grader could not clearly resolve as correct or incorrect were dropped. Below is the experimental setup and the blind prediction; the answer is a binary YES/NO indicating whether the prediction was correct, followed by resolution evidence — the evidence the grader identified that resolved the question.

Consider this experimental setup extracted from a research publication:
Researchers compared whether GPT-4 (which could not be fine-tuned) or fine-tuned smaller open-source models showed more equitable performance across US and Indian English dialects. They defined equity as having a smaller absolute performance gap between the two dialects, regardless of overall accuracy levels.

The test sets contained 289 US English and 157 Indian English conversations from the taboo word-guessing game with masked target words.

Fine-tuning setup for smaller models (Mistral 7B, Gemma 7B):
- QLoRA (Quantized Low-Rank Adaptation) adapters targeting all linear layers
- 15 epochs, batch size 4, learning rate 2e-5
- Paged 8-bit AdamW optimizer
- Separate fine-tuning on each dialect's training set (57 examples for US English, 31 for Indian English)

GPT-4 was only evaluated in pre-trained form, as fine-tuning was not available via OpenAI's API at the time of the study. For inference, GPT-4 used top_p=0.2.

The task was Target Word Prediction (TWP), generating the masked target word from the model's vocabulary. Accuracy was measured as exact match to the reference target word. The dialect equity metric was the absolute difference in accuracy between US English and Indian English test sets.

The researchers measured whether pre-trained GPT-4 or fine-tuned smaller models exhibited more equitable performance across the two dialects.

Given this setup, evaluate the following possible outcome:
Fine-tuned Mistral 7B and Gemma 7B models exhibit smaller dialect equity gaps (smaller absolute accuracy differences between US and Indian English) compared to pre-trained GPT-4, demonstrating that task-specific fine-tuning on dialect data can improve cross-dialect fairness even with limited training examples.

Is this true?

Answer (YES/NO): NO